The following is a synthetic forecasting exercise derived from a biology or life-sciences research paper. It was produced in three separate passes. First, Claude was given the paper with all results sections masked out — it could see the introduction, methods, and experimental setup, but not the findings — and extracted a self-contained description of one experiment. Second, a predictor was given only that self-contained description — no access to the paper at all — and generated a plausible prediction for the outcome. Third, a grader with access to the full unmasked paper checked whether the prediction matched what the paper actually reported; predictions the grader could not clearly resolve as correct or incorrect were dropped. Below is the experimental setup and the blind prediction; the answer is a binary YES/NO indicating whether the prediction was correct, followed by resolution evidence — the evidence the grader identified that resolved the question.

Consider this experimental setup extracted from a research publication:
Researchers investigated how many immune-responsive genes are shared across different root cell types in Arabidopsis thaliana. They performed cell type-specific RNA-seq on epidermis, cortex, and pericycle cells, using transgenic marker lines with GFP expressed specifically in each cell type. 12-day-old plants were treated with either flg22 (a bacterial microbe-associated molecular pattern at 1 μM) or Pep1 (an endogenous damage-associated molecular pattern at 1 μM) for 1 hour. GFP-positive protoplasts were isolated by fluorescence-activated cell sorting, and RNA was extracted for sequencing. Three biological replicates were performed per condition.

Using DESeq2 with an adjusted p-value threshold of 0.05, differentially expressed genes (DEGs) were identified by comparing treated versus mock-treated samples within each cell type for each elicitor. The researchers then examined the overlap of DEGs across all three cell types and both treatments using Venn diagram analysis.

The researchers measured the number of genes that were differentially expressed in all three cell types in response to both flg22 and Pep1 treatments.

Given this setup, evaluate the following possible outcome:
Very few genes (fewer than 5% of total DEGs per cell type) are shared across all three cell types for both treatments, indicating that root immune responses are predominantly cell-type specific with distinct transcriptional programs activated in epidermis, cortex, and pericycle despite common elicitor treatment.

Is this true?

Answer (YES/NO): NO